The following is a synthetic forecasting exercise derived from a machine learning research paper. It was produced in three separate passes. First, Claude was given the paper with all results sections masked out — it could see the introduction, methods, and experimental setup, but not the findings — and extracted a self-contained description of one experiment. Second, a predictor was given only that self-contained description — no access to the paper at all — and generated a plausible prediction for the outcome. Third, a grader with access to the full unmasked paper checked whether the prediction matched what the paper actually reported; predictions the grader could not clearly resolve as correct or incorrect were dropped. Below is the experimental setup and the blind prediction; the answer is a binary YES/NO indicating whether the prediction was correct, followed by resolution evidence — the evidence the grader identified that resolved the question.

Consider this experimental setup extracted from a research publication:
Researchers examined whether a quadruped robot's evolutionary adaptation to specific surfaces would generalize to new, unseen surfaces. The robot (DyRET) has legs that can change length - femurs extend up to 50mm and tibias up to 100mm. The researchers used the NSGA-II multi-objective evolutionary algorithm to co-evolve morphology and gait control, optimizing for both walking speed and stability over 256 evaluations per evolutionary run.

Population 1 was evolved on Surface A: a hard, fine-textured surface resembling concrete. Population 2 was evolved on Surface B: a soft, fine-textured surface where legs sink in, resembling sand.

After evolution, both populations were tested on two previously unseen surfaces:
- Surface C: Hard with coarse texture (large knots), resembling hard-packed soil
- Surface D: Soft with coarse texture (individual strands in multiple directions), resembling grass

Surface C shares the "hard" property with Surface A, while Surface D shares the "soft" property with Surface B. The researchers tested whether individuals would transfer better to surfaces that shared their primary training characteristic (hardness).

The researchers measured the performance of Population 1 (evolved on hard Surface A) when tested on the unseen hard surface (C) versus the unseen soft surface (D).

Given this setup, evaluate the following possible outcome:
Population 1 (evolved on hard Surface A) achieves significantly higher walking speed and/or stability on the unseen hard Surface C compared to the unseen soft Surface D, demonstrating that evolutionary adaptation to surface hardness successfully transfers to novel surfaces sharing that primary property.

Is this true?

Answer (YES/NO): YES